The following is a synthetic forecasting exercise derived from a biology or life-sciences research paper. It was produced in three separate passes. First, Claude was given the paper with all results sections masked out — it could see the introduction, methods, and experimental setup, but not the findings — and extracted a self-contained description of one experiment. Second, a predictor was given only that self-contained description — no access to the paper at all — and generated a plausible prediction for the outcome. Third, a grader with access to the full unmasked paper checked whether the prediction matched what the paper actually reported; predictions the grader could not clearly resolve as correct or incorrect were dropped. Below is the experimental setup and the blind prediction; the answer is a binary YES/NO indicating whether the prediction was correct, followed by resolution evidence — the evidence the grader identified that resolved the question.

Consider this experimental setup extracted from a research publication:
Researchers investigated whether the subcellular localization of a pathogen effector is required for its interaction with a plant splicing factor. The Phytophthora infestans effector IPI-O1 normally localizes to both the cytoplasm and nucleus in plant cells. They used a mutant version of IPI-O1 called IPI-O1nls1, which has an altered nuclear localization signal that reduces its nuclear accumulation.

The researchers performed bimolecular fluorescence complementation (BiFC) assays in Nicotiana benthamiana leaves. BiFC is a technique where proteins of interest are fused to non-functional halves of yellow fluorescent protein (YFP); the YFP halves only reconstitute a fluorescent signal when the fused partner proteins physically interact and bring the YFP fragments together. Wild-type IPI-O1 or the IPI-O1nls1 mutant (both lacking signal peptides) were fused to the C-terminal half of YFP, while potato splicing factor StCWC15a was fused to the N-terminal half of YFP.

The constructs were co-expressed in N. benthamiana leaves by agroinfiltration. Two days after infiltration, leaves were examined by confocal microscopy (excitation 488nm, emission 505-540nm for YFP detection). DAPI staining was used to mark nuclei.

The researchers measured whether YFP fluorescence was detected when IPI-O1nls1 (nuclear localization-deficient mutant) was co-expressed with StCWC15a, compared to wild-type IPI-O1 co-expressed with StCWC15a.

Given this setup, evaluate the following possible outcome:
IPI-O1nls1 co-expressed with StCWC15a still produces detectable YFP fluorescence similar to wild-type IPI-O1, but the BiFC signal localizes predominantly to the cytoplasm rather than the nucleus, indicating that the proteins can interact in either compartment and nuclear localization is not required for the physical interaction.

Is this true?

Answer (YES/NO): NO